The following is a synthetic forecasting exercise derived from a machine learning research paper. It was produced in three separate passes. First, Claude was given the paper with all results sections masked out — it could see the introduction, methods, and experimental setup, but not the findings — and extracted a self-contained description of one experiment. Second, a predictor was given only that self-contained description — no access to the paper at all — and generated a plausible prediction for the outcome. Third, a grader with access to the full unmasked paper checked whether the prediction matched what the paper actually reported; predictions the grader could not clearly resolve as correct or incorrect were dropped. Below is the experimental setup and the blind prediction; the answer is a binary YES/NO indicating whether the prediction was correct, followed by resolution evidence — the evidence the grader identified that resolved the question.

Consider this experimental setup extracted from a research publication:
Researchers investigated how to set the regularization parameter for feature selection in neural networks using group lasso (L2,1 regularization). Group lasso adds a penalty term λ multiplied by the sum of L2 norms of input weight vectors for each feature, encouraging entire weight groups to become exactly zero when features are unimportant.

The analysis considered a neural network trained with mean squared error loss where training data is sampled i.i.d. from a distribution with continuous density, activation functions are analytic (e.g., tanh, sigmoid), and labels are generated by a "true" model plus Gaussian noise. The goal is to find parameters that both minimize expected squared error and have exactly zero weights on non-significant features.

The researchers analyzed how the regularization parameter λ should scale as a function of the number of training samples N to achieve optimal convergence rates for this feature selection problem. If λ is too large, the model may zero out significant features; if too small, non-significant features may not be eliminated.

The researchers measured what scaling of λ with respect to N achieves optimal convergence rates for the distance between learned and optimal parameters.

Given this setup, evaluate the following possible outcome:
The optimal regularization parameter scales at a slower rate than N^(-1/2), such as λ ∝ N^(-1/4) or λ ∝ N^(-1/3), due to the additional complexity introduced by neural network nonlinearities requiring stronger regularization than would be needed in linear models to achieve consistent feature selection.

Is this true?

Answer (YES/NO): YES